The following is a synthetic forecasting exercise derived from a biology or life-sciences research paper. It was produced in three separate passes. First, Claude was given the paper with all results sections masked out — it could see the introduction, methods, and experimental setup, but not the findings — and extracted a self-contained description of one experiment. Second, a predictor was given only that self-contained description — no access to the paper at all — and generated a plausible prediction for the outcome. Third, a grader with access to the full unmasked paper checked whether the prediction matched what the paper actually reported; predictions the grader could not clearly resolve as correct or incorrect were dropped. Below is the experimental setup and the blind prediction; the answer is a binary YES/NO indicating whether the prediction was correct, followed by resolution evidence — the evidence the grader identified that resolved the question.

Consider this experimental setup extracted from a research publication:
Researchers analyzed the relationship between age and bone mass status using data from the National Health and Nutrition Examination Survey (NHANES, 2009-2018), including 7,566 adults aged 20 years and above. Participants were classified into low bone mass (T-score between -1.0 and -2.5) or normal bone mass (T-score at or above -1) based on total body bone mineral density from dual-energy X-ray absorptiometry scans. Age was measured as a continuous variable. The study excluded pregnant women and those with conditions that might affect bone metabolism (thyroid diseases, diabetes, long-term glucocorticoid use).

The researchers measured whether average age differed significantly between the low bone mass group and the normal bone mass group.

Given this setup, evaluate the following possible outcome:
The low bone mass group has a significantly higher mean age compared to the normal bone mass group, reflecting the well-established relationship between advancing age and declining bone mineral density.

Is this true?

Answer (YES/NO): NO